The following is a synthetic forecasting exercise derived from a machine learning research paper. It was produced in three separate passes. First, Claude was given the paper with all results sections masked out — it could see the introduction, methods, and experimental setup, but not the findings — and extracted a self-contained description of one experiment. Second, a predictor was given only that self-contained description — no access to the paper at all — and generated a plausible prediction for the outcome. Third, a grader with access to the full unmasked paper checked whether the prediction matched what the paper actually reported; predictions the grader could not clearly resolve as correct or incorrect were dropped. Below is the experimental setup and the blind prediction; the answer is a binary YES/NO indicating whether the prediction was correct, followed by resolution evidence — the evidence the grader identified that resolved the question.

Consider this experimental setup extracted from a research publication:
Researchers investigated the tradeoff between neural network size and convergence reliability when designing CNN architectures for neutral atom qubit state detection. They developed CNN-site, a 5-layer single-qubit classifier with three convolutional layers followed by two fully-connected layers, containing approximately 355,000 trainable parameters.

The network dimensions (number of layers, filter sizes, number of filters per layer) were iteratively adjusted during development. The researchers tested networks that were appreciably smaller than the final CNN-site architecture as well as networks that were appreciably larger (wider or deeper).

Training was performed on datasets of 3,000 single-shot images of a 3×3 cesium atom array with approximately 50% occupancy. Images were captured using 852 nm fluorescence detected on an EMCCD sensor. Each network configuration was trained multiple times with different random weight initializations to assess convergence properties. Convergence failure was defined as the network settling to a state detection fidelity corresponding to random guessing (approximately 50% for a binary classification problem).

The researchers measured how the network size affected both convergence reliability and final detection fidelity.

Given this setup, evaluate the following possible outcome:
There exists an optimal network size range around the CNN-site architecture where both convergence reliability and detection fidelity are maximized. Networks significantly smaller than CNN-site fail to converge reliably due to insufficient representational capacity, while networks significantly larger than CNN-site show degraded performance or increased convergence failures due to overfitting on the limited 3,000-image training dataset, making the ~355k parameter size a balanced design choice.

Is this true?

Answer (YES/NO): NO